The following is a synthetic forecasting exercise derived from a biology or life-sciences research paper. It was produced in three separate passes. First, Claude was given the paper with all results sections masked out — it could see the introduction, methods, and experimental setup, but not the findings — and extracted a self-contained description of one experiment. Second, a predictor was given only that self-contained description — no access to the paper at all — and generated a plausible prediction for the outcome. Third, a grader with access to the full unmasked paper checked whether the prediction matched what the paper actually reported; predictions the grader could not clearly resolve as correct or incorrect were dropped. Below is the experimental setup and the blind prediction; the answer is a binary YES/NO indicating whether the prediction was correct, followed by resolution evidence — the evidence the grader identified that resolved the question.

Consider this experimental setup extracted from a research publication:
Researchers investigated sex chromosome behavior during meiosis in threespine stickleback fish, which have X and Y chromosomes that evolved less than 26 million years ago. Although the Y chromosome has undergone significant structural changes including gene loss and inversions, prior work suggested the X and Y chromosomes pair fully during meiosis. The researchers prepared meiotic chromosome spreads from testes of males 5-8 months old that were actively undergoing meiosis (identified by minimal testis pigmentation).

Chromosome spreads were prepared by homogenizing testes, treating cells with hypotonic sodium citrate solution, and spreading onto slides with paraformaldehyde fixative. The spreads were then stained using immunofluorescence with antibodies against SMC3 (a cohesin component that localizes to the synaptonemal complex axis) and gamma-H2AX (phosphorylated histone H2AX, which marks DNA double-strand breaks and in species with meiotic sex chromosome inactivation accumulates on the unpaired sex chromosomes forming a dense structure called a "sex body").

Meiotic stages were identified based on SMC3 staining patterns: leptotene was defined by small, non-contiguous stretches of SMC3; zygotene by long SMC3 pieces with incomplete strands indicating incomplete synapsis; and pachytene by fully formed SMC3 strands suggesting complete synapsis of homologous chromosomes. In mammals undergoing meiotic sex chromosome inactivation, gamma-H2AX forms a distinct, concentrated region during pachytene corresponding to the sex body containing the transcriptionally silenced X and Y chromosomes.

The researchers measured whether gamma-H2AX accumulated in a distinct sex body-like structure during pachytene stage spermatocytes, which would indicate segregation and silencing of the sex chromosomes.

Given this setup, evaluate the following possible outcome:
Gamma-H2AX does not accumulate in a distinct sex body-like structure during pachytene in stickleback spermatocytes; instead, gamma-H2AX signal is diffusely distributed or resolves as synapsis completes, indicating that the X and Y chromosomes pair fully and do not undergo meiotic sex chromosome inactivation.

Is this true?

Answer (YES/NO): YES